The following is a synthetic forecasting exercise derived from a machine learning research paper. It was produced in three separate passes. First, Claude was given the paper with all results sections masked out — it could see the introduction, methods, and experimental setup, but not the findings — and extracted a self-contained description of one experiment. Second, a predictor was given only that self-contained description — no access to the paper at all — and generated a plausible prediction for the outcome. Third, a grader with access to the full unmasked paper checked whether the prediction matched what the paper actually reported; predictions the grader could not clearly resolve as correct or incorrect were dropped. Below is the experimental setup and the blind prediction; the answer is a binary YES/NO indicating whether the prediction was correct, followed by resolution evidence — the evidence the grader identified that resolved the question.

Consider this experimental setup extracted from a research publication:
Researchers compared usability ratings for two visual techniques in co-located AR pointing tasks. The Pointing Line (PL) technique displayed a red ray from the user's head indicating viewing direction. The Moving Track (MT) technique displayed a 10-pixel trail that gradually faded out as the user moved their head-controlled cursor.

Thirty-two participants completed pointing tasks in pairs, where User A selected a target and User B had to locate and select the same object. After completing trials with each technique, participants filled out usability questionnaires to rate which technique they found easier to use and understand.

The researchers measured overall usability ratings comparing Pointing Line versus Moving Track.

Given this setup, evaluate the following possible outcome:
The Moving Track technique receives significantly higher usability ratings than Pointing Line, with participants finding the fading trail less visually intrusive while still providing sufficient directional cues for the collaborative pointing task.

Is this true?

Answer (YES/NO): NO